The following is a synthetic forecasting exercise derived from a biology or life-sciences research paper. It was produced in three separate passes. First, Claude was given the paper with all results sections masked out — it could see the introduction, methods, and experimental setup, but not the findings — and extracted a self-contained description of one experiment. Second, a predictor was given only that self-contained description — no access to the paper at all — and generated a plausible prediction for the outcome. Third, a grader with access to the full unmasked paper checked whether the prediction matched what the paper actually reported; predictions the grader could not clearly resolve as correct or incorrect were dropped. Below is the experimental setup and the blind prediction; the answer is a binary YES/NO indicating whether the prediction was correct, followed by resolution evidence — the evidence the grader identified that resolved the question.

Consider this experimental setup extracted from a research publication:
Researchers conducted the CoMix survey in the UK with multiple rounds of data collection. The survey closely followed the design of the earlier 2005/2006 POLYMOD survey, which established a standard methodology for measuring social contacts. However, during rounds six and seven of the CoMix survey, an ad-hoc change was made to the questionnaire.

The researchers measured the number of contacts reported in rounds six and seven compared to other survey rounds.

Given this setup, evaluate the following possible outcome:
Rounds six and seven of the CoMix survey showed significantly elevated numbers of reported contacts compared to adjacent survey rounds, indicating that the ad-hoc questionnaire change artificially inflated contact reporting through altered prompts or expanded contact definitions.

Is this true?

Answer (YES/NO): NO